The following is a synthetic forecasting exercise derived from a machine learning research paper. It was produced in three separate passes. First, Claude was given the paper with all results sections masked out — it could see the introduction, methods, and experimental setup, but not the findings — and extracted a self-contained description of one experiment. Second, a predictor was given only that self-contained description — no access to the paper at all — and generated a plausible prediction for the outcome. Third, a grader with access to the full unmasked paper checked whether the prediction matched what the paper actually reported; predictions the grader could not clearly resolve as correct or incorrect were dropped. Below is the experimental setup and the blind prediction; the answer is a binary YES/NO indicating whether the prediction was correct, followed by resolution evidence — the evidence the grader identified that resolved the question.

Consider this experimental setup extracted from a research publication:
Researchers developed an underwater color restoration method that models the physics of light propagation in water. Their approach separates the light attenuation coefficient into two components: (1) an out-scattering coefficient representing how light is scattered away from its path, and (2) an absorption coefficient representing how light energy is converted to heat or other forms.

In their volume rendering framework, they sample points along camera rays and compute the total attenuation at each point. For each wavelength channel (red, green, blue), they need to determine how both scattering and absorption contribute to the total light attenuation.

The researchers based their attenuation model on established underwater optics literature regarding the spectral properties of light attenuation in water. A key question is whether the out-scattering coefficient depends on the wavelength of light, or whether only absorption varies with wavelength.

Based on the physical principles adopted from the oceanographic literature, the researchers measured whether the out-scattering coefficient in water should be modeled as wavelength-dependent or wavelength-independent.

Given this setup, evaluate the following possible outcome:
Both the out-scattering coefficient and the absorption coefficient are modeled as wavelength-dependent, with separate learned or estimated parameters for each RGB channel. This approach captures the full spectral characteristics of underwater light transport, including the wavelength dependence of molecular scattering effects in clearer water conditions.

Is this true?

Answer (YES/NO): NO